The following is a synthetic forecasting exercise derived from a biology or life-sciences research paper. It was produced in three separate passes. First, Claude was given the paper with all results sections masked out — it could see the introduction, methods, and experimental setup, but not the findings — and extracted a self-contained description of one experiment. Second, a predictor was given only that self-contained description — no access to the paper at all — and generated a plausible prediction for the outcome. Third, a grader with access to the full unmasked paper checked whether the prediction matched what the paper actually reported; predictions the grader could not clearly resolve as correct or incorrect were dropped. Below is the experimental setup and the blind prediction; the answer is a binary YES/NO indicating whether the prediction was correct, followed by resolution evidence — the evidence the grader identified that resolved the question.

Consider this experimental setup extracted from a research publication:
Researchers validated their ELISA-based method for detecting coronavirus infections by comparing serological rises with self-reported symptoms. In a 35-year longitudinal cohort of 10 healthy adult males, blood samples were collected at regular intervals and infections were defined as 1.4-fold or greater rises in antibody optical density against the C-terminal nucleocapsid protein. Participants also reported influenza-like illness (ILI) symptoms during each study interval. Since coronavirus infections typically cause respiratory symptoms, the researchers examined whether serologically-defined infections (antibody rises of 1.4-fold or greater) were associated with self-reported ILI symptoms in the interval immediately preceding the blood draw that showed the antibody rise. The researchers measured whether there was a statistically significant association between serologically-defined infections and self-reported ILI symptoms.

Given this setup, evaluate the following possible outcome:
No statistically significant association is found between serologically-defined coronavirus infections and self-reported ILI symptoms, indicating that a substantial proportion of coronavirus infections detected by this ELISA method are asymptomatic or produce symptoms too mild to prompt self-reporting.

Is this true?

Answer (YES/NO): NO